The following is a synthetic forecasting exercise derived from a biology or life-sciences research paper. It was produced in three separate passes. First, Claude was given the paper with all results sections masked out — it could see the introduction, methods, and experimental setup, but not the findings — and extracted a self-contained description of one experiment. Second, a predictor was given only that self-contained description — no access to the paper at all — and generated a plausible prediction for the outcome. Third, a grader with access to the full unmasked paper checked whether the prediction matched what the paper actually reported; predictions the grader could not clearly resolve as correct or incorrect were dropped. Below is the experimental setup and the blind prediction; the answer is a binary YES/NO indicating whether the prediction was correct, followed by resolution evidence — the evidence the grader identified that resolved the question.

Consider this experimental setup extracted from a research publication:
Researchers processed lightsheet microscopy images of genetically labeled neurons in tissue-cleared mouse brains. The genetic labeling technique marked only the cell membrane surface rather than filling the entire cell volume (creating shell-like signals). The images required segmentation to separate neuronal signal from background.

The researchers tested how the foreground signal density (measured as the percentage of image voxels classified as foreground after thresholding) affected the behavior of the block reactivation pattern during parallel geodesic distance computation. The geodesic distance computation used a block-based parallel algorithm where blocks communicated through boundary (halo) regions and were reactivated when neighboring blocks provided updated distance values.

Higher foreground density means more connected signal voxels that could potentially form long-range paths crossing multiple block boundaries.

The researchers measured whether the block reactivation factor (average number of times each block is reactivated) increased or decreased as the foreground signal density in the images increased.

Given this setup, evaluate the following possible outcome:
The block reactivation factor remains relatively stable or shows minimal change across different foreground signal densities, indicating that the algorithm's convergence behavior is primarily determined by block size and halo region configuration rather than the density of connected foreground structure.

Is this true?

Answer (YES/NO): NO